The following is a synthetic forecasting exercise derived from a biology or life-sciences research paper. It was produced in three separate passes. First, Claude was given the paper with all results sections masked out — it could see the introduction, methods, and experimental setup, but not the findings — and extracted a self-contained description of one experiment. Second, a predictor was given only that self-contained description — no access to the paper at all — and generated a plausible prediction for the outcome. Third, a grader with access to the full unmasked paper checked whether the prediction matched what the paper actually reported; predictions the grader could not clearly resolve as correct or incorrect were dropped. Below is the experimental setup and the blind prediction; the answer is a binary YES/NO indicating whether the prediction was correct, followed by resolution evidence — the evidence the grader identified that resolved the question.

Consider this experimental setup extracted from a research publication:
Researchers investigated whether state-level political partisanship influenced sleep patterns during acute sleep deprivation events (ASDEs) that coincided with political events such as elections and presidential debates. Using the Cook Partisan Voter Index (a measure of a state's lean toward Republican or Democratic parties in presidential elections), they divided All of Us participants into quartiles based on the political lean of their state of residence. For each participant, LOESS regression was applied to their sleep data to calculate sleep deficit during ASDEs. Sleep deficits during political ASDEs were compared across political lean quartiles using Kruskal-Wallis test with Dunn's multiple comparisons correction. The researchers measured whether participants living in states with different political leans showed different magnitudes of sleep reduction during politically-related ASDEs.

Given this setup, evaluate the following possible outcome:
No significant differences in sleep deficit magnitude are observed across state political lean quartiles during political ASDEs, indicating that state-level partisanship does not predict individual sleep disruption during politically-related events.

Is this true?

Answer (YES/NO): YES